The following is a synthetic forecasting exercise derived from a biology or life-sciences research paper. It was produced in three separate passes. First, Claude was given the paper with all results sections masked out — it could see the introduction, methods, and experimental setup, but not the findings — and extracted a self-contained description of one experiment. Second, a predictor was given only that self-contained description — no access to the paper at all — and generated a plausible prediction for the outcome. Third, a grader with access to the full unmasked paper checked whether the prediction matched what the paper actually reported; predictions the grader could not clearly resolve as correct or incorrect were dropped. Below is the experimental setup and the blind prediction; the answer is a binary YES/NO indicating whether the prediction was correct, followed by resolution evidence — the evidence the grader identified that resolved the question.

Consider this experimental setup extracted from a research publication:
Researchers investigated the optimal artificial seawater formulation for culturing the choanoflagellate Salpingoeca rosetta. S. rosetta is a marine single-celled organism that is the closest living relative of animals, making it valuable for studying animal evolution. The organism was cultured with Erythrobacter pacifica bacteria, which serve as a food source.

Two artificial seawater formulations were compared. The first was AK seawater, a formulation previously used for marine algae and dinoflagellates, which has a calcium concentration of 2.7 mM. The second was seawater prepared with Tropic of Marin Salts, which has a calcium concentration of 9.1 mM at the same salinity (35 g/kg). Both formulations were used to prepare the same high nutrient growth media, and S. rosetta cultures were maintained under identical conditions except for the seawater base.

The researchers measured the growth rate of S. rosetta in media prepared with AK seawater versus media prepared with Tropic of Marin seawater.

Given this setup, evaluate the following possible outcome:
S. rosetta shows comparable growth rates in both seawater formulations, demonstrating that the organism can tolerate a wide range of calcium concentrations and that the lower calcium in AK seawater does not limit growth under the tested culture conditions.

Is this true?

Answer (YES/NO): NO